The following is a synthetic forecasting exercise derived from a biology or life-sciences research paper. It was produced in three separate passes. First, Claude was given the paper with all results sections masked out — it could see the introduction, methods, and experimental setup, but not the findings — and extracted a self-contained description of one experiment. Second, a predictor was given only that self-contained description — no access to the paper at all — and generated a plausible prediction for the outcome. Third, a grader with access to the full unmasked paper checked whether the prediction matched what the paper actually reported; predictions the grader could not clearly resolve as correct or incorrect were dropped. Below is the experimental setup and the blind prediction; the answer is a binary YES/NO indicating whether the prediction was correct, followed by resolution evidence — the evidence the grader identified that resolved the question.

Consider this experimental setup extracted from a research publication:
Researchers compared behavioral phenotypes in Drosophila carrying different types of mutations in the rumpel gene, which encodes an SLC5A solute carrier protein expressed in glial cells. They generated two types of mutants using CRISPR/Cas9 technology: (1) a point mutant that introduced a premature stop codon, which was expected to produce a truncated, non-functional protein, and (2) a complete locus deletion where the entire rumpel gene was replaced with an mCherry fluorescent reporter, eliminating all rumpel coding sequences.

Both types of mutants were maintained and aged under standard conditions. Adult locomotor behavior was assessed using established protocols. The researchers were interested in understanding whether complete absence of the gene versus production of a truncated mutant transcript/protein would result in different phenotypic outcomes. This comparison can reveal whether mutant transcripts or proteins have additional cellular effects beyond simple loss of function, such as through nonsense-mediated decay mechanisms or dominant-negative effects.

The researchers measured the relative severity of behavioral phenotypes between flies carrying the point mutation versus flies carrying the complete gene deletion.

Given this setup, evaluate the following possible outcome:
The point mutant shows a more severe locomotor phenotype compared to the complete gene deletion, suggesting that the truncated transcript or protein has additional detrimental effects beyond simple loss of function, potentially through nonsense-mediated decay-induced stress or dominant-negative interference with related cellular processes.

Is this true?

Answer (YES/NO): YES